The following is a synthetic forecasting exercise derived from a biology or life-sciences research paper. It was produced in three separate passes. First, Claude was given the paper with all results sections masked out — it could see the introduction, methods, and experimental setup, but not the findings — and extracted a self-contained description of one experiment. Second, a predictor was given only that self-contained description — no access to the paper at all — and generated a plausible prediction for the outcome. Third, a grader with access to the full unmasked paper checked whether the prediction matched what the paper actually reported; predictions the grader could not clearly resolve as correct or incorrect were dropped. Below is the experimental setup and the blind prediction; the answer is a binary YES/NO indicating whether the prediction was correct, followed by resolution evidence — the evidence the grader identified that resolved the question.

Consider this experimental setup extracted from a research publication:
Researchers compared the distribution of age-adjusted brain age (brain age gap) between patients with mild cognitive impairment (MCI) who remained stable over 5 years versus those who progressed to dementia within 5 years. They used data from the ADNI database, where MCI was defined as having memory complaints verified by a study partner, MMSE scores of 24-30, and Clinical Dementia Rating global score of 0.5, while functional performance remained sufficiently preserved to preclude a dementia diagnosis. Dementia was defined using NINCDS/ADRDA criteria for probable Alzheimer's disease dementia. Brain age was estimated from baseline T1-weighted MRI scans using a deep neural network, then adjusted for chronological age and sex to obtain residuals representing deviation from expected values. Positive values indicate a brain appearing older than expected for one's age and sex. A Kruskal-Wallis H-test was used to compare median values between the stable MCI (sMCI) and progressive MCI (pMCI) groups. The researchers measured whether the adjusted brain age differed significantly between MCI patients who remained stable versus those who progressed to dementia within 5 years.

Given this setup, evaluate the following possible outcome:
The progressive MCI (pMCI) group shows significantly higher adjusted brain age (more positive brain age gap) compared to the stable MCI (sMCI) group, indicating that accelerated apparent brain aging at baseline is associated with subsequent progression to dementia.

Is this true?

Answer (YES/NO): YES